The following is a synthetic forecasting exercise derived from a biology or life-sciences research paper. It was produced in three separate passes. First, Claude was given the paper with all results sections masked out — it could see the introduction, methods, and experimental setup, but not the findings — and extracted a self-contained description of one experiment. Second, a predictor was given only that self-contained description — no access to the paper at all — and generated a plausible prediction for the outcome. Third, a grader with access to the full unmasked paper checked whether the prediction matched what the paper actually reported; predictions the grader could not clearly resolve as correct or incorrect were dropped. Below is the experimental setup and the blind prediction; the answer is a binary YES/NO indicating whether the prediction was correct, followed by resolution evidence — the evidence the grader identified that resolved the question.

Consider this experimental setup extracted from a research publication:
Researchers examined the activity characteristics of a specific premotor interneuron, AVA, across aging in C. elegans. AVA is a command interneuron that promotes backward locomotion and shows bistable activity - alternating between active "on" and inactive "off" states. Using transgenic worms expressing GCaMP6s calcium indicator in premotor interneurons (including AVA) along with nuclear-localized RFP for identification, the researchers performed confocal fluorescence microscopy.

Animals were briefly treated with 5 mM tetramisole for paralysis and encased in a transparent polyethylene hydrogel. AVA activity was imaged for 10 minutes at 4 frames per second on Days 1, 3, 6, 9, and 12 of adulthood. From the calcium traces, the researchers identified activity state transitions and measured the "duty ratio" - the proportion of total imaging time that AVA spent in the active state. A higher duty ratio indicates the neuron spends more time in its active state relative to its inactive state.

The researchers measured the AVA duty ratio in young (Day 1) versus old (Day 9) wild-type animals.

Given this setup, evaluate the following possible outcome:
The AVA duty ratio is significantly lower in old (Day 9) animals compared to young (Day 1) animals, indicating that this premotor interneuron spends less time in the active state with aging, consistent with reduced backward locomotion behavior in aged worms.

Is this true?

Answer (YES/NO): NO